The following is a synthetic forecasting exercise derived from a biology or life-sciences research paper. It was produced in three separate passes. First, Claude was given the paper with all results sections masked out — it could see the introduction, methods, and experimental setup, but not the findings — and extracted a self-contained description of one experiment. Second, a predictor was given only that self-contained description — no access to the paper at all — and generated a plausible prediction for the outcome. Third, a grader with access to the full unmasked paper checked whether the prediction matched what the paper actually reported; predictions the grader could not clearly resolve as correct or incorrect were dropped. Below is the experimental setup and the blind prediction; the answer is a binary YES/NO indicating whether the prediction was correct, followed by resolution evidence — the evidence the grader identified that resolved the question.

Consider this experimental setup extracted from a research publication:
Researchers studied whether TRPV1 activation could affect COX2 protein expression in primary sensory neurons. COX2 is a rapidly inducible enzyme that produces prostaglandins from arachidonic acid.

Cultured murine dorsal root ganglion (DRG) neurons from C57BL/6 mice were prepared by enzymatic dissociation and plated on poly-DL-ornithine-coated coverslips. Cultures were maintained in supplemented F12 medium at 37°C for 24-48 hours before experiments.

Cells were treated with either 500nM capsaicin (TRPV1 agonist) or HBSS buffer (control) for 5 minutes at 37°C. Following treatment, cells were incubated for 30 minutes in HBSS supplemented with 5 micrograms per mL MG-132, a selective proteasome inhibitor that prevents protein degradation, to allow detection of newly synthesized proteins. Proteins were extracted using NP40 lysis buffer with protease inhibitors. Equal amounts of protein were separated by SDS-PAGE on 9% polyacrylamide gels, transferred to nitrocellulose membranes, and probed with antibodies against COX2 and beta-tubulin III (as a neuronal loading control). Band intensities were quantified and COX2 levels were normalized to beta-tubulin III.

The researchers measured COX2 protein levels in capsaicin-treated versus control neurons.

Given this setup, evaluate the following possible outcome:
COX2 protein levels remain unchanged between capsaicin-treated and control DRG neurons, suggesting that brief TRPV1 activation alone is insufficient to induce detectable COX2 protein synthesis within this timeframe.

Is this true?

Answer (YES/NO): NO